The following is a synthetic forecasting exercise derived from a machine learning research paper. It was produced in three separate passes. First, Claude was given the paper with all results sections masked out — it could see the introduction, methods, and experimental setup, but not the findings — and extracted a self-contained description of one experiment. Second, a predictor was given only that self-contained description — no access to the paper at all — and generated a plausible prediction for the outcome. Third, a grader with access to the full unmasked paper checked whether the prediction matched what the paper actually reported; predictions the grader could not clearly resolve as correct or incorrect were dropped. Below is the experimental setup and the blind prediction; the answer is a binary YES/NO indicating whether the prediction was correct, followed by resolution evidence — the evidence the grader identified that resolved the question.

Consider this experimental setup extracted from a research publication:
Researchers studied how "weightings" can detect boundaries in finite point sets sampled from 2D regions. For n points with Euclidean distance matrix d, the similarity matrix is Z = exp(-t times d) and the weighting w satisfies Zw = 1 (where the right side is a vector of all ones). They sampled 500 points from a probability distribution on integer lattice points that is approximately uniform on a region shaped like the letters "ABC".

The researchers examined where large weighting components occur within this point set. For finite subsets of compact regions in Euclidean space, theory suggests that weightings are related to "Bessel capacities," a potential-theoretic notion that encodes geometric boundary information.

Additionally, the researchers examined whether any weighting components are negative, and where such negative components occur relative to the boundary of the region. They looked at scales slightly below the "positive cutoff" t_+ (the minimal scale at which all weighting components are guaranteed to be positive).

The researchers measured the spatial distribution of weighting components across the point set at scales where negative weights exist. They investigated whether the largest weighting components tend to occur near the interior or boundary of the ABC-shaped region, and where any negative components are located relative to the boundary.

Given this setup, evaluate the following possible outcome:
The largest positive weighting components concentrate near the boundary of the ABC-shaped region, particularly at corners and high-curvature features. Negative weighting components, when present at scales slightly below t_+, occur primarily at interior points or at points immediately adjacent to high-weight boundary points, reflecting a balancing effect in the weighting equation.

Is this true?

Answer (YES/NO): NO